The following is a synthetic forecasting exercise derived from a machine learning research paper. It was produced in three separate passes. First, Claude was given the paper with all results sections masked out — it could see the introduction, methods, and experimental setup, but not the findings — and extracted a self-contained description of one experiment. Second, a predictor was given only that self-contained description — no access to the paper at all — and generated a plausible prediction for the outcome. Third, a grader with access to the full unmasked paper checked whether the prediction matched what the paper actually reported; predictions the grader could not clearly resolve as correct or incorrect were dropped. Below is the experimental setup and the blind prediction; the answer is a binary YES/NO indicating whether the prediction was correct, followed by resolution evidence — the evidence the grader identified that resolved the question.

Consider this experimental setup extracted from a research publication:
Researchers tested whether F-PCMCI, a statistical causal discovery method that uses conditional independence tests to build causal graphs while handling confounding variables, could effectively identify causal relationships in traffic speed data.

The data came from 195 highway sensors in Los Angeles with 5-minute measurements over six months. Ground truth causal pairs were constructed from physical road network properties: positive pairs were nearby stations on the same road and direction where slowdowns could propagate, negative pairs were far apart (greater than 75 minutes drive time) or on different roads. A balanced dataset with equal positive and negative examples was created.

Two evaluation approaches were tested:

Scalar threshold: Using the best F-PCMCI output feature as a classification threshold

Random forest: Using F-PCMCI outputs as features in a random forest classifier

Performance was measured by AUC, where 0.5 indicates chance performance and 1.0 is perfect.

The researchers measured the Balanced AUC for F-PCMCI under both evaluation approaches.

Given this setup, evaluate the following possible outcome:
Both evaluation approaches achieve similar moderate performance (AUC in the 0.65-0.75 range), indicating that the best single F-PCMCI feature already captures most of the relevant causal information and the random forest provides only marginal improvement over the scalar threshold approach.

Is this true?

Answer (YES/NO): NO